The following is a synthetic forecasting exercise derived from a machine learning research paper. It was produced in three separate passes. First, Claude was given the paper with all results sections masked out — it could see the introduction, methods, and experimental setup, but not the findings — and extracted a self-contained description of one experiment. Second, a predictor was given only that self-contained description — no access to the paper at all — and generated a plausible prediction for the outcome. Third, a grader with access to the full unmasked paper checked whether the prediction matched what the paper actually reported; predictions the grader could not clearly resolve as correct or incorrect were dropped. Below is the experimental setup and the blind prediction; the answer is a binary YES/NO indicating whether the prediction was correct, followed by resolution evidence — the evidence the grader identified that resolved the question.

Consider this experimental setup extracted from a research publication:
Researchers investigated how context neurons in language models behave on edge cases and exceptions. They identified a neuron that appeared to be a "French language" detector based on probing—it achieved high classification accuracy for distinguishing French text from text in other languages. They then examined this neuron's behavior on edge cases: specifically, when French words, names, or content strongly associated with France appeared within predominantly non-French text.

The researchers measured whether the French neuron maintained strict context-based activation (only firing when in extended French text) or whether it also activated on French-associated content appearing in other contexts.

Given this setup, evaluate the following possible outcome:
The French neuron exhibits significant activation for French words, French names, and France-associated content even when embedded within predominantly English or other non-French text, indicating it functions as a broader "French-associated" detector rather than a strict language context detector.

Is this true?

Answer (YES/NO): YES